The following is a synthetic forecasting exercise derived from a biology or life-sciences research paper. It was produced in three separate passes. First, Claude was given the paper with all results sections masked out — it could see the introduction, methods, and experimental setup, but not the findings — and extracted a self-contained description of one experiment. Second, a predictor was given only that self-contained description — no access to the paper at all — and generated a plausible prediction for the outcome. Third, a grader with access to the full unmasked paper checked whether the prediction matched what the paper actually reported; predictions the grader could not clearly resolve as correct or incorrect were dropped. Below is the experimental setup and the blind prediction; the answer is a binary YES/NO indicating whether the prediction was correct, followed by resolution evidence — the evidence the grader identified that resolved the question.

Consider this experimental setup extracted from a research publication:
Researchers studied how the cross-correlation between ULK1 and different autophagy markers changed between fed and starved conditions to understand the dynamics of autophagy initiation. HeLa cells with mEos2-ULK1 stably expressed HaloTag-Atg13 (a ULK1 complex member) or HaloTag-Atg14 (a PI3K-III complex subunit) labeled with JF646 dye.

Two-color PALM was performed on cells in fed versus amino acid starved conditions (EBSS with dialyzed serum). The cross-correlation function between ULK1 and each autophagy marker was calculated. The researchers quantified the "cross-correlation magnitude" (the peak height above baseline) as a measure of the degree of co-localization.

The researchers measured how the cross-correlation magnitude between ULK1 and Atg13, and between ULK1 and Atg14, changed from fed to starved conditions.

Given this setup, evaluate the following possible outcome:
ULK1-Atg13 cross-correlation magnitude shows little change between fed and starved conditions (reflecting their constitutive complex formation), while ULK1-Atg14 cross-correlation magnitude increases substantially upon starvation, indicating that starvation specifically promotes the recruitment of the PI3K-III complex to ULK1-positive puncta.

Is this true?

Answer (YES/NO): NO